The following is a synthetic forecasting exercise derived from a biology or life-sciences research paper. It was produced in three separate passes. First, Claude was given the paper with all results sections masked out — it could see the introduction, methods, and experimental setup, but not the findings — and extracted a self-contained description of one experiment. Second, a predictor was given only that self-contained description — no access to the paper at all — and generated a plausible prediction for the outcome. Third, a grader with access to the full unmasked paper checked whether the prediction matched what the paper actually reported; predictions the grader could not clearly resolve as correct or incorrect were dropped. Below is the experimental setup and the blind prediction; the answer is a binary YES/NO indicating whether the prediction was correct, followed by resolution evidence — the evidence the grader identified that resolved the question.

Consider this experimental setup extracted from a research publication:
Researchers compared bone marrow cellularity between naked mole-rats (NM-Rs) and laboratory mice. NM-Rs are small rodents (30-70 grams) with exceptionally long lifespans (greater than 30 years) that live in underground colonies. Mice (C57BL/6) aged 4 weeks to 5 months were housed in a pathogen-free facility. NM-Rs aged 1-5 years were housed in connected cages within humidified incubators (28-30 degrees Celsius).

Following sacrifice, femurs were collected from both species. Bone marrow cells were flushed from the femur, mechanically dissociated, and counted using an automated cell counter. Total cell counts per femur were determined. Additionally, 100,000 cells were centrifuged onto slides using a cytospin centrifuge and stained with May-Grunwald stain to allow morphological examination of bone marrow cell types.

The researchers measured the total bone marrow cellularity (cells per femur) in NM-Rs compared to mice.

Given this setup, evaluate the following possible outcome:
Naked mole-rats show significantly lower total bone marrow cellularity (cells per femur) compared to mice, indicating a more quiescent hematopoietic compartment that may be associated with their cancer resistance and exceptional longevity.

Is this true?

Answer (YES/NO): NO